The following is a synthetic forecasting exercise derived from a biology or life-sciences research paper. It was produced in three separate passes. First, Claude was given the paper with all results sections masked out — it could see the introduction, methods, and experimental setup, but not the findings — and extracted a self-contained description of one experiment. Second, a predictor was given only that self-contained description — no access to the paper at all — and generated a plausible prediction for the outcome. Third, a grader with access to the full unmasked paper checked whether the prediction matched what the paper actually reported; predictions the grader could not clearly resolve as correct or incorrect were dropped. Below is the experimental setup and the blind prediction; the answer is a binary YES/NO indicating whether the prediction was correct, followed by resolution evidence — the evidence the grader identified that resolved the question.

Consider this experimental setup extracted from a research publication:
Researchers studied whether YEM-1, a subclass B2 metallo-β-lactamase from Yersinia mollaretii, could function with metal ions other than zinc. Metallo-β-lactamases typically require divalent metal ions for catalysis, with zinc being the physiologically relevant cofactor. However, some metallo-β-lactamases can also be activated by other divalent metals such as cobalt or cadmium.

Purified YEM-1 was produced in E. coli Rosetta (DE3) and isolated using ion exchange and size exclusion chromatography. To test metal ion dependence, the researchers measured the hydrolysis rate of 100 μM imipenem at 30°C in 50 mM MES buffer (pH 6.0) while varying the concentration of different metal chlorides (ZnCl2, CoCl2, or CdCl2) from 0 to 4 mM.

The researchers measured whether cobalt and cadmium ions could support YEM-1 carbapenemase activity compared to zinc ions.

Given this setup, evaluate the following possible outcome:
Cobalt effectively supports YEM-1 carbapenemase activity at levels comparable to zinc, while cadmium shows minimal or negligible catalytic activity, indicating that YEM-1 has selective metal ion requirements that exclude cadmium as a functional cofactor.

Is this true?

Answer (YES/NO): NO